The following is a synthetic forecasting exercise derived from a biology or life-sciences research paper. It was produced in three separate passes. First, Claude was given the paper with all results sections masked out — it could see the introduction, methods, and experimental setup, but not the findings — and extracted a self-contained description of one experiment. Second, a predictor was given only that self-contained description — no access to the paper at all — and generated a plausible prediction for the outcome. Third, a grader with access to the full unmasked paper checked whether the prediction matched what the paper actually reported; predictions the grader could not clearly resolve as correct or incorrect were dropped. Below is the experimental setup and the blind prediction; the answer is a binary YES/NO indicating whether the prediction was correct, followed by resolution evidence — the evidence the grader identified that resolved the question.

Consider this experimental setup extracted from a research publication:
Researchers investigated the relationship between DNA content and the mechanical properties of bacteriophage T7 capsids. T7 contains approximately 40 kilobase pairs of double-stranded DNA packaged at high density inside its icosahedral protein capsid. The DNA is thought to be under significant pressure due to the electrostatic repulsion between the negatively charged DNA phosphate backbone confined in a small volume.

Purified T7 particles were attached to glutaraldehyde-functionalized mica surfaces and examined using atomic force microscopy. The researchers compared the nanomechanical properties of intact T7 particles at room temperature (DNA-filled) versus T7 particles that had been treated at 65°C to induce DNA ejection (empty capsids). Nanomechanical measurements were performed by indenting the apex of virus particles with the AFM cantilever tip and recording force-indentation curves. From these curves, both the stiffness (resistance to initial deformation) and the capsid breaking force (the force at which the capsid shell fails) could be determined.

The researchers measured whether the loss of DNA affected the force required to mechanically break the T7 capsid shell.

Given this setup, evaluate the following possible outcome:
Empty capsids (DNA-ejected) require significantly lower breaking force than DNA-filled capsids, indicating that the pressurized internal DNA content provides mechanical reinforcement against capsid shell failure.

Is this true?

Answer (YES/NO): YES